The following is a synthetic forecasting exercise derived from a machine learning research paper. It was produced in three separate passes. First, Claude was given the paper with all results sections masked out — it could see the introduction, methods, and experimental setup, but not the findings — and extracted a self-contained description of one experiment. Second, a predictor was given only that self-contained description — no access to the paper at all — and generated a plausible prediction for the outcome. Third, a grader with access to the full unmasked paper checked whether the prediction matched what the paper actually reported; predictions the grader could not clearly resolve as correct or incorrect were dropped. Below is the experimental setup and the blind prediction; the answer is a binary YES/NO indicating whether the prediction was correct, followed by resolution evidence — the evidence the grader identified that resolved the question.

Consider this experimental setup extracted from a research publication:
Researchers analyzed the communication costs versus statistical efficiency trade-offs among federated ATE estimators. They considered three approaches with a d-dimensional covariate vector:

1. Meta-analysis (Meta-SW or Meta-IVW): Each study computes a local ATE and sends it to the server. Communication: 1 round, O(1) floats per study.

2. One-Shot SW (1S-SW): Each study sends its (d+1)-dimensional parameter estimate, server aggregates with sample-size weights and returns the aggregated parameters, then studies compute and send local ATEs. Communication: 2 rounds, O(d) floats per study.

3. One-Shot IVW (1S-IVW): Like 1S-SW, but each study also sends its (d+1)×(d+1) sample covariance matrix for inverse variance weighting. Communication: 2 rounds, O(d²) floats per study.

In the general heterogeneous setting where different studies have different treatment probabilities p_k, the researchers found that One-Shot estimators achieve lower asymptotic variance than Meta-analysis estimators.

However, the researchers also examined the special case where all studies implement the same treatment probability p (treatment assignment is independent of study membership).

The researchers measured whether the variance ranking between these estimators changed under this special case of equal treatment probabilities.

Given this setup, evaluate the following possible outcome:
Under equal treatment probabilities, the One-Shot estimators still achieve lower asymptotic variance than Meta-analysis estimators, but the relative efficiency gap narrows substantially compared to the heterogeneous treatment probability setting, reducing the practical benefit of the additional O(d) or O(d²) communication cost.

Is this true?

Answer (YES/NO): NO